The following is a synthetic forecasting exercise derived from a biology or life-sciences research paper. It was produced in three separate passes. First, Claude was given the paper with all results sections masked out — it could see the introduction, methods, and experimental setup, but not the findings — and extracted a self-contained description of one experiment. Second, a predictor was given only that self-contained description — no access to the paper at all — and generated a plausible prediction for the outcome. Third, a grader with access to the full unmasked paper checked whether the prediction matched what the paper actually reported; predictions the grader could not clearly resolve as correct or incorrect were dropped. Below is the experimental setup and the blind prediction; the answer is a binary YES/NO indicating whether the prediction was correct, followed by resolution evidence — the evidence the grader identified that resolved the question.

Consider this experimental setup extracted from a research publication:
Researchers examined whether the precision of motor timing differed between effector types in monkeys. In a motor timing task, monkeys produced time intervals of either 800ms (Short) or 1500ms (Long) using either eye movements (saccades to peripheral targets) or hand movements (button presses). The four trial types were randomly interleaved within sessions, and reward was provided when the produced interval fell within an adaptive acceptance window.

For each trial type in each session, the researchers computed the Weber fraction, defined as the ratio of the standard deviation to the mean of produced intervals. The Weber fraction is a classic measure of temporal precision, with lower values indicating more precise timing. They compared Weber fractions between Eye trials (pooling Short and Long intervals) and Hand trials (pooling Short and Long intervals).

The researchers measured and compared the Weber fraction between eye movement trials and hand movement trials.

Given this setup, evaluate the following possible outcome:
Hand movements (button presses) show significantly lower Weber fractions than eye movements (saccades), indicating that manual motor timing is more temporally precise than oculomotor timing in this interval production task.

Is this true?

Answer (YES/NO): NO